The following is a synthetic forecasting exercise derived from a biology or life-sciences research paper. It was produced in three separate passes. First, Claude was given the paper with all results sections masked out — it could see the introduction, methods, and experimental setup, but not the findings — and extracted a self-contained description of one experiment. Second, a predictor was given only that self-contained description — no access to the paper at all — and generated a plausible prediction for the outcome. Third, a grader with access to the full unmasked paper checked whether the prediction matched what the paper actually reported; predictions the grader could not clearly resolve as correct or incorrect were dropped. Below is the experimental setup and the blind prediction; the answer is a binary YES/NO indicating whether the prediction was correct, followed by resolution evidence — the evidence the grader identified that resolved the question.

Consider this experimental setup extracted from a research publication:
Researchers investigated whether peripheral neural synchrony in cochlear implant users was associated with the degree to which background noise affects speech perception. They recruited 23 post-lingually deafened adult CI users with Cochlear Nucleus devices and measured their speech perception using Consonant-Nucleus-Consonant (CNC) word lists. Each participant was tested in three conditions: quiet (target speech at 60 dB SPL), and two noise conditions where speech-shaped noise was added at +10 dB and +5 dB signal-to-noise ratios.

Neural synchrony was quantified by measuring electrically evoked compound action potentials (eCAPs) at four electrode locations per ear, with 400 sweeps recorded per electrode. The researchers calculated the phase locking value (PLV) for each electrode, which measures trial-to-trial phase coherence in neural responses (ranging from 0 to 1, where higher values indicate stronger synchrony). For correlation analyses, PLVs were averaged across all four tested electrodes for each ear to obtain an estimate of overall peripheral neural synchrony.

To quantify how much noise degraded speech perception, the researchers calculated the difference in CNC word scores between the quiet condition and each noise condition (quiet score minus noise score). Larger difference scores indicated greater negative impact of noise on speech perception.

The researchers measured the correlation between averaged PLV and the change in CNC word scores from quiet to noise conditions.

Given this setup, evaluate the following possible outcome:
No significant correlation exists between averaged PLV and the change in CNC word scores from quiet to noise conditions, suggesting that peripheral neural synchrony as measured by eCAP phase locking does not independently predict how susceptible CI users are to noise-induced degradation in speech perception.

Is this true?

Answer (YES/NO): NO